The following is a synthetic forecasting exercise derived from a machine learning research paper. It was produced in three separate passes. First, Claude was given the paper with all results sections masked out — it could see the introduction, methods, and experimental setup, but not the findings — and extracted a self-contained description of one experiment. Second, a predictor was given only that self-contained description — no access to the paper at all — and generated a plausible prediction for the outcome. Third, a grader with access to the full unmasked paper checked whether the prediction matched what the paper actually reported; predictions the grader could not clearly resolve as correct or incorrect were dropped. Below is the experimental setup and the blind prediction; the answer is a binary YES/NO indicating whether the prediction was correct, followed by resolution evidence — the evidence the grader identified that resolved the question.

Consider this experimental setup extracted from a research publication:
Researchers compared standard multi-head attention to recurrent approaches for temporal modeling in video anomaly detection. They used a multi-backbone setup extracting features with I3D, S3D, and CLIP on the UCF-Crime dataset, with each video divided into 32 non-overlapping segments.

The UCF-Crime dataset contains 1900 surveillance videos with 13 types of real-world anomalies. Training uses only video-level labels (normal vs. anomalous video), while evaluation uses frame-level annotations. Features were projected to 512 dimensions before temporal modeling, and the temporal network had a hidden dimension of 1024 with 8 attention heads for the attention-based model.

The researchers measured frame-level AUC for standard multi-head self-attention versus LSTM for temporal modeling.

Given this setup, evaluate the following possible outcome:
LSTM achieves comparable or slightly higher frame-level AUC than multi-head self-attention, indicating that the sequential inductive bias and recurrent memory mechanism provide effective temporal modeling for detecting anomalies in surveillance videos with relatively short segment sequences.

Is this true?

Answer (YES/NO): YES